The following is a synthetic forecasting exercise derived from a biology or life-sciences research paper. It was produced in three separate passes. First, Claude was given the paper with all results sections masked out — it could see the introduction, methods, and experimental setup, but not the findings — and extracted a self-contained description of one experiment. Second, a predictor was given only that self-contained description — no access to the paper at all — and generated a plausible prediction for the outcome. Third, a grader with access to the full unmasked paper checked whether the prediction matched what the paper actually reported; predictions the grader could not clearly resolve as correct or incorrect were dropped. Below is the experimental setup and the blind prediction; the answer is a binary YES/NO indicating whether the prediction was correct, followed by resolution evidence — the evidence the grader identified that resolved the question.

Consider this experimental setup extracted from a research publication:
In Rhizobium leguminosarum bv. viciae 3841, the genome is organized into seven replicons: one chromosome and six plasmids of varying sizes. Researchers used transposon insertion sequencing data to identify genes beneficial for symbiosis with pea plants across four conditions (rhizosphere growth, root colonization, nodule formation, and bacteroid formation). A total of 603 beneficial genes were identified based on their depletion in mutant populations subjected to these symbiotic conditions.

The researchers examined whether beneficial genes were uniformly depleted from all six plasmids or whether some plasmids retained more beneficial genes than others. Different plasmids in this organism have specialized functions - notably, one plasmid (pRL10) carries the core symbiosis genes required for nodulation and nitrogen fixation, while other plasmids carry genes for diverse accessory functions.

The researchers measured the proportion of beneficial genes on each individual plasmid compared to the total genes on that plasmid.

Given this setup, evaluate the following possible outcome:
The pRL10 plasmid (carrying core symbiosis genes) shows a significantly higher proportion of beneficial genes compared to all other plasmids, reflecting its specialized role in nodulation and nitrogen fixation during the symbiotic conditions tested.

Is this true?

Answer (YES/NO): NO